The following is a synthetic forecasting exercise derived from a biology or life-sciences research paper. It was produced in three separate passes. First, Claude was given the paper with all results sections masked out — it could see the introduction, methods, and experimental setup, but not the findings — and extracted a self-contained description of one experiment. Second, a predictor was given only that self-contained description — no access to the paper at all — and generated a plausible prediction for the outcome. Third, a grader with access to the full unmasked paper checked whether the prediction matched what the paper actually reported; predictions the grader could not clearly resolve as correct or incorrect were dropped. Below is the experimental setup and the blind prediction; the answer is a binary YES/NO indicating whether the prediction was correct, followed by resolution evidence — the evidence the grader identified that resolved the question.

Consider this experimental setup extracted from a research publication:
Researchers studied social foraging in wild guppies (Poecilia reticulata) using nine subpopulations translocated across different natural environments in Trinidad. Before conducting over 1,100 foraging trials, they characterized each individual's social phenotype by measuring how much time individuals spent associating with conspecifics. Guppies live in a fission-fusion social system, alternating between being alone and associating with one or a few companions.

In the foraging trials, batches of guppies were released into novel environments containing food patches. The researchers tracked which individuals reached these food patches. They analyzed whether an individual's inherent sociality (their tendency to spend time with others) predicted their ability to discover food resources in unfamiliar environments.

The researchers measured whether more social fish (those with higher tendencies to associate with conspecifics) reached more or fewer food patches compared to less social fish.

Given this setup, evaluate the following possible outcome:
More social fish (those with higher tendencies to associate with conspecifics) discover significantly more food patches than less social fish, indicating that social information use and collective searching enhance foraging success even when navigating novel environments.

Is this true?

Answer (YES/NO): YES